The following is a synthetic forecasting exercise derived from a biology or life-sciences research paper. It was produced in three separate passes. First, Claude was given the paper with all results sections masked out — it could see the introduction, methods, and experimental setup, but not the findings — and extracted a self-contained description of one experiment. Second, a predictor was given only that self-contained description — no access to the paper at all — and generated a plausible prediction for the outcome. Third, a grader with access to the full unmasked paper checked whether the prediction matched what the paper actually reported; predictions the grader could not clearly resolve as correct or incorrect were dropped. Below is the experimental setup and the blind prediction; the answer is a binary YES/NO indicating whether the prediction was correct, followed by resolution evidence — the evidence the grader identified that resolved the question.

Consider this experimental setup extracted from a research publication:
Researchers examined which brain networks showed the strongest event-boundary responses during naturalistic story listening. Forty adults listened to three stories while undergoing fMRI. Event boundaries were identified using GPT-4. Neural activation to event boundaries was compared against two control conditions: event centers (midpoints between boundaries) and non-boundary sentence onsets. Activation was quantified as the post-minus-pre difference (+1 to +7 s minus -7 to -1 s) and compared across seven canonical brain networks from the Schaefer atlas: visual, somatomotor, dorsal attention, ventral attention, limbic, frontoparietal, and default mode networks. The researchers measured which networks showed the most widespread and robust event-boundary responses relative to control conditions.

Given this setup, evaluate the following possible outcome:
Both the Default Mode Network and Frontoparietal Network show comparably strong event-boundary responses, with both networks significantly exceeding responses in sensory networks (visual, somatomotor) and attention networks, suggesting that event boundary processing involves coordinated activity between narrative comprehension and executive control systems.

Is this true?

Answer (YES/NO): NO